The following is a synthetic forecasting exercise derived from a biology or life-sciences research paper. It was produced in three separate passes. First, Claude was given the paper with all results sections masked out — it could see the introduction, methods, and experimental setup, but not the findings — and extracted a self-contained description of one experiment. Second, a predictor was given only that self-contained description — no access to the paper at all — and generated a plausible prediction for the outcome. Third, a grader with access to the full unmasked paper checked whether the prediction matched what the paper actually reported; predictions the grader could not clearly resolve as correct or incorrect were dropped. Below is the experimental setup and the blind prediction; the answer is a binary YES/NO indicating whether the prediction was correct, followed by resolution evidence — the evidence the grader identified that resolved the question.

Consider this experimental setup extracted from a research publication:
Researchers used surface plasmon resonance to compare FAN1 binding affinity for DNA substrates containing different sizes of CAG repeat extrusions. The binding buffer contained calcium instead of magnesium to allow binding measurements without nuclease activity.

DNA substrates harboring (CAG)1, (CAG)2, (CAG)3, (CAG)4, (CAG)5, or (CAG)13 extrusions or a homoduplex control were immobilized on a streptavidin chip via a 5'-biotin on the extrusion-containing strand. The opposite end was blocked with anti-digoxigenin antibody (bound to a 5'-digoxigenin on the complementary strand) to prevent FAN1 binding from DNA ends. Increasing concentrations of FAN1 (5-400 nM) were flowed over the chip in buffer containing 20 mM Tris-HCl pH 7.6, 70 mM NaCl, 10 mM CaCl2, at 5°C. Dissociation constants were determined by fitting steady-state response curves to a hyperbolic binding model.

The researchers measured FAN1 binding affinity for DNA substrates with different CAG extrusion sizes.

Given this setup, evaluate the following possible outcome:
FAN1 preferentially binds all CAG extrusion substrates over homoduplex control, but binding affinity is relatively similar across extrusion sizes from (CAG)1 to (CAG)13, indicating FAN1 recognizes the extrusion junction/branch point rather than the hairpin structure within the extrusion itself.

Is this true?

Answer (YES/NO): NO